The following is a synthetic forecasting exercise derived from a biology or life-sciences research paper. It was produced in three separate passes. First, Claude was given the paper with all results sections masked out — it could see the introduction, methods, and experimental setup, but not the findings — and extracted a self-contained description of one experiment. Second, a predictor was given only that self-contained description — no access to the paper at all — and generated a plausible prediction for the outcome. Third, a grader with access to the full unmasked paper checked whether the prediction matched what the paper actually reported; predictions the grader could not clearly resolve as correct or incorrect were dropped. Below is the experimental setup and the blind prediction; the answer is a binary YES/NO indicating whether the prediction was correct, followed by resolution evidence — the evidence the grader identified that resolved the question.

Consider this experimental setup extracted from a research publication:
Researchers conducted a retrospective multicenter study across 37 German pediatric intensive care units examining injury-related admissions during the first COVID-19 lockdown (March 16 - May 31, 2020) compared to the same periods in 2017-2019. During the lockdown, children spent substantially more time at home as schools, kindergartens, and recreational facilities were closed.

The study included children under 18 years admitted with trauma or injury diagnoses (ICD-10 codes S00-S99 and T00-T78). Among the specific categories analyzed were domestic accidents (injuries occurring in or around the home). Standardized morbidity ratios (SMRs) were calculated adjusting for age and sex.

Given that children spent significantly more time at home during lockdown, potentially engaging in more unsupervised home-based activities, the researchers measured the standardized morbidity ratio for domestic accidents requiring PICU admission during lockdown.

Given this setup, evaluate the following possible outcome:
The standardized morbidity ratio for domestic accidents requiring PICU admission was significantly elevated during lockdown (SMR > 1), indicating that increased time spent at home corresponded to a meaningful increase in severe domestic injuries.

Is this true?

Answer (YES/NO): YES